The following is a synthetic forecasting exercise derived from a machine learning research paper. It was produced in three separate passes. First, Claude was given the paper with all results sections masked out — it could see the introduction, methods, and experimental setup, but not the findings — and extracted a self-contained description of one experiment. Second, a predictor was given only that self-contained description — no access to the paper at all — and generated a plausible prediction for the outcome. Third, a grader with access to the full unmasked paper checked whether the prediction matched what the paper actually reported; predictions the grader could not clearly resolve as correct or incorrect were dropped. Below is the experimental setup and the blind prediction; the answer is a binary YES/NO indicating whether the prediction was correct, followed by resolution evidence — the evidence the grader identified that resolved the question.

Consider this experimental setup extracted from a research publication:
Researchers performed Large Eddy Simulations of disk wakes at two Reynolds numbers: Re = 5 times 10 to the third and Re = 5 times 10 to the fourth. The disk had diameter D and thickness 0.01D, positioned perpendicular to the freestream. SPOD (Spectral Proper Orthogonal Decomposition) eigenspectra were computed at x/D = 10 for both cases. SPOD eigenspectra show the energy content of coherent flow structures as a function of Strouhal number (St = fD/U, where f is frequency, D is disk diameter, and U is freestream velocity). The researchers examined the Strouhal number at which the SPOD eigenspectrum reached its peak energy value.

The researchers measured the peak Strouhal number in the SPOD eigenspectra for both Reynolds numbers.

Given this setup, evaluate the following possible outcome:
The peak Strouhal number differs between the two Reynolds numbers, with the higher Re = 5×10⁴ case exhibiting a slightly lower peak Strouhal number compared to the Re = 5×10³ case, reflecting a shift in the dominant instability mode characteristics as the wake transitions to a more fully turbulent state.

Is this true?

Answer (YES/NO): NO